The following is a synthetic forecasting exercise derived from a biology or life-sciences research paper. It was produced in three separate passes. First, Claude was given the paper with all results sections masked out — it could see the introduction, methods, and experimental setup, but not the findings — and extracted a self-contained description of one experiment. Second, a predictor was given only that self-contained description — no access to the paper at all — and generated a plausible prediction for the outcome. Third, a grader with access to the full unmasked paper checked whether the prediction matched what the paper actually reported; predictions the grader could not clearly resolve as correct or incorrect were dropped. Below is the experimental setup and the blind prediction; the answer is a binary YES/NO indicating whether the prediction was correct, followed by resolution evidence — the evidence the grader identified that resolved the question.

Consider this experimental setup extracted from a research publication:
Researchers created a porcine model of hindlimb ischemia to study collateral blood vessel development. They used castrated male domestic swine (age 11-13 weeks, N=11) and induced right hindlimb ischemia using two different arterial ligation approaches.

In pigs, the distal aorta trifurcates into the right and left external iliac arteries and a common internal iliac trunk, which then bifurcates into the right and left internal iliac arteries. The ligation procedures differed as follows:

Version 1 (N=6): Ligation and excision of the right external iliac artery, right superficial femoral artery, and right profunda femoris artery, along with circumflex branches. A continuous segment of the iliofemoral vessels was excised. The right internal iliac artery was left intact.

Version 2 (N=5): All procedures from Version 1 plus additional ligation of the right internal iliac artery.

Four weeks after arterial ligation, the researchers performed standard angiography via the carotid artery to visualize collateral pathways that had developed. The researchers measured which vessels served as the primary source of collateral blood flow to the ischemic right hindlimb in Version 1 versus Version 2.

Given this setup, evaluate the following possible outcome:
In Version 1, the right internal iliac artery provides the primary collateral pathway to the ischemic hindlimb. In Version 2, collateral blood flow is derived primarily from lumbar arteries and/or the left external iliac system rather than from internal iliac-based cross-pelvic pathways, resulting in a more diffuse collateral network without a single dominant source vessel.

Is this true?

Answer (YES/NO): NO